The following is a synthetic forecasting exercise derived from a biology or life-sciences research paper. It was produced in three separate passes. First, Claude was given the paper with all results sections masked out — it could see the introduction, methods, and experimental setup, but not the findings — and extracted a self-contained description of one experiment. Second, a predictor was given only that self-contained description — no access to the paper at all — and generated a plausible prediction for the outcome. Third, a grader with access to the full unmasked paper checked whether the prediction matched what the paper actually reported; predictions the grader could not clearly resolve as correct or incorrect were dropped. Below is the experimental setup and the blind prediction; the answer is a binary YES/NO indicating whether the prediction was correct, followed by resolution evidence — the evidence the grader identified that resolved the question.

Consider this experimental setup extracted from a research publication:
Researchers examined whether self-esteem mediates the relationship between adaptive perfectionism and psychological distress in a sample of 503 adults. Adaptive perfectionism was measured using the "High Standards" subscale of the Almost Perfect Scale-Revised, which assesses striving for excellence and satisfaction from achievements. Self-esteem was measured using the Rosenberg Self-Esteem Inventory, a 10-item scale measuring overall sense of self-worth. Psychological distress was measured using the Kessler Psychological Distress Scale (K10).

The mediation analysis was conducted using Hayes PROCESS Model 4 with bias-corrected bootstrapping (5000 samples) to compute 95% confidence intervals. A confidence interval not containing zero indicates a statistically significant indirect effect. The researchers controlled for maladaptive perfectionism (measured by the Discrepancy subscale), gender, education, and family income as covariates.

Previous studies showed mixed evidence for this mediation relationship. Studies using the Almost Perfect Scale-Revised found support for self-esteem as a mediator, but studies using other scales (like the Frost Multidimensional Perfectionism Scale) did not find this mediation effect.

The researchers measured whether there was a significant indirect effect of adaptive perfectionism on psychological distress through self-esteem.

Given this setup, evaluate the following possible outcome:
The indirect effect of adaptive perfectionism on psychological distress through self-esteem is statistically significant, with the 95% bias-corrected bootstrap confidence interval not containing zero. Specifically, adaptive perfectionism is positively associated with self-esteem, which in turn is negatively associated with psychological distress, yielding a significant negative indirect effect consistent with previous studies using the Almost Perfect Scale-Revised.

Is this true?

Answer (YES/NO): YES